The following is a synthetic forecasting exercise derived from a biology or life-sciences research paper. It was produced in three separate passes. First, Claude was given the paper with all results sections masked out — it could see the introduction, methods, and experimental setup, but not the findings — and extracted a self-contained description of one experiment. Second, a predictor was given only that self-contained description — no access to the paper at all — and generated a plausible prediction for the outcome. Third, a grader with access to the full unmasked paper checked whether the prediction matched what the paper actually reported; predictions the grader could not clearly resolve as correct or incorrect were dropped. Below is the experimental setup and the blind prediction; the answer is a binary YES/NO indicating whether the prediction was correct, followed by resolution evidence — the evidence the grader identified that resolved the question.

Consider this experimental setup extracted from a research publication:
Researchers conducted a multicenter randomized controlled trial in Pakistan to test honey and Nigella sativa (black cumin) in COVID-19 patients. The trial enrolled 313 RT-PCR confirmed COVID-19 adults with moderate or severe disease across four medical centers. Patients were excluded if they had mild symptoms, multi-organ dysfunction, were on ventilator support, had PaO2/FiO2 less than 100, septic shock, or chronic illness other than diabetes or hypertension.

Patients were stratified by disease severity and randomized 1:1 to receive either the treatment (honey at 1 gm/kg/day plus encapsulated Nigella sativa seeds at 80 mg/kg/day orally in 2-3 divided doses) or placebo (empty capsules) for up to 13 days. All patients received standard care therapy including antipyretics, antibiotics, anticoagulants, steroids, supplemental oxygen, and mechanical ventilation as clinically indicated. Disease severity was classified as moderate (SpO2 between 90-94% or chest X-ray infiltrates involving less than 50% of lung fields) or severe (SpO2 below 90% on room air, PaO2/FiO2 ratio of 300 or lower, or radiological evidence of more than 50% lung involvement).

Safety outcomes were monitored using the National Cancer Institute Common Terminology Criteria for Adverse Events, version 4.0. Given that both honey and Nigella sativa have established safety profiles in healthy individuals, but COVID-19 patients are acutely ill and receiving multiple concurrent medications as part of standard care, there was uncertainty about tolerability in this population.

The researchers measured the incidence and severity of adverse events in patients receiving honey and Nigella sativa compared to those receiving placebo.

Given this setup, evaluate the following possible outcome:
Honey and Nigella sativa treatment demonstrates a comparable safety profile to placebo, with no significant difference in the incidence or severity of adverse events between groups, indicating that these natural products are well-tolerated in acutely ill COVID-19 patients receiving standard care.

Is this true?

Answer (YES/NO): YES